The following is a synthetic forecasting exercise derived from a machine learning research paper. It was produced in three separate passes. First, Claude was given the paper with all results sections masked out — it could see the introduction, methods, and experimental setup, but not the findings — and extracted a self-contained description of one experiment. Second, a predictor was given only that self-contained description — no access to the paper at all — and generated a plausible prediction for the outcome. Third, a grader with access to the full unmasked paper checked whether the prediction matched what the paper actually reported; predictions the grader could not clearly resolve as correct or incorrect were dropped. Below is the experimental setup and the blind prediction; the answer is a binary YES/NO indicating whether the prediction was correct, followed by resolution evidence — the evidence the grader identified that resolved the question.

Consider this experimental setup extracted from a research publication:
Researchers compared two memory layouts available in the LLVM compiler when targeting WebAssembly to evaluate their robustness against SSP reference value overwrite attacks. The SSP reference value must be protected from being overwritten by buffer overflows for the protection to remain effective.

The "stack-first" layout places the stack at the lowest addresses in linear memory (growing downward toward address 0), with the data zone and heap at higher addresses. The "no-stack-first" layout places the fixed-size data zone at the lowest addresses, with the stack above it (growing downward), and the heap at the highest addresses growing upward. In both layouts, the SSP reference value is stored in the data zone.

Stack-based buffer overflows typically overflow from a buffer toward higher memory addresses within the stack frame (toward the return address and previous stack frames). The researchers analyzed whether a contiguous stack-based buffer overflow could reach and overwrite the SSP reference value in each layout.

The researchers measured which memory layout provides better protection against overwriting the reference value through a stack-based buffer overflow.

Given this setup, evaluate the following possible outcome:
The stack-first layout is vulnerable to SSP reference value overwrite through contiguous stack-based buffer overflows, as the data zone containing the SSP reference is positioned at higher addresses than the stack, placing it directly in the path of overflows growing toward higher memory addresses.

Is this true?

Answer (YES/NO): YES